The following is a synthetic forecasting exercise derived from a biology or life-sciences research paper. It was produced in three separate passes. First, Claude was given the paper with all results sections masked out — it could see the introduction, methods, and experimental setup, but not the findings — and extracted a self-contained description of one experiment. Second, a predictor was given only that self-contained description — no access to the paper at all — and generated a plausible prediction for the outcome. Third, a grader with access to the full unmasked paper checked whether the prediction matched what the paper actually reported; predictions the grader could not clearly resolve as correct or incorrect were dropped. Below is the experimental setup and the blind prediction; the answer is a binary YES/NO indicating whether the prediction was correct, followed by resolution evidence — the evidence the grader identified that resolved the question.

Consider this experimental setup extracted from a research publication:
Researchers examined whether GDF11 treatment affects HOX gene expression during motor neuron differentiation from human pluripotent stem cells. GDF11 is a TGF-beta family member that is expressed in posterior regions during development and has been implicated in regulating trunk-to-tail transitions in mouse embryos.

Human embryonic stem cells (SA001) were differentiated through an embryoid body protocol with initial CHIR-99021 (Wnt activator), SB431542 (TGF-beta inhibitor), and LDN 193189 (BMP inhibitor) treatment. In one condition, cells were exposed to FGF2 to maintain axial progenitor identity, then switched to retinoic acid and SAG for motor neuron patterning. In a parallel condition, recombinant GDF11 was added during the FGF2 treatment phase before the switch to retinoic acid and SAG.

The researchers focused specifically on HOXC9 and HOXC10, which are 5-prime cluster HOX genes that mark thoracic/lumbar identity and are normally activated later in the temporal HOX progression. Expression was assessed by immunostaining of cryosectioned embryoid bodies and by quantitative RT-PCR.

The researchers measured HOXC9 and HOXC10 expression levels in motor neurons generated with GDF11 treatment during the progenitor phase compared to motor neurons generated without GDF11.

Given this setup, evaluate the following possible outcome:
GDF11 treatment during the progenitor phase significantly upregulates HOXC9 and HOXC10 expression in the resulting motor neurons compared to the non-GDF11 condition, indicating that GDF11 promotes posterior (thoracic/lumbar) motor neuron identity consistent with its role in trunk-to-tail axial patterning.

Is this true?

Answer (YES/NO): NO